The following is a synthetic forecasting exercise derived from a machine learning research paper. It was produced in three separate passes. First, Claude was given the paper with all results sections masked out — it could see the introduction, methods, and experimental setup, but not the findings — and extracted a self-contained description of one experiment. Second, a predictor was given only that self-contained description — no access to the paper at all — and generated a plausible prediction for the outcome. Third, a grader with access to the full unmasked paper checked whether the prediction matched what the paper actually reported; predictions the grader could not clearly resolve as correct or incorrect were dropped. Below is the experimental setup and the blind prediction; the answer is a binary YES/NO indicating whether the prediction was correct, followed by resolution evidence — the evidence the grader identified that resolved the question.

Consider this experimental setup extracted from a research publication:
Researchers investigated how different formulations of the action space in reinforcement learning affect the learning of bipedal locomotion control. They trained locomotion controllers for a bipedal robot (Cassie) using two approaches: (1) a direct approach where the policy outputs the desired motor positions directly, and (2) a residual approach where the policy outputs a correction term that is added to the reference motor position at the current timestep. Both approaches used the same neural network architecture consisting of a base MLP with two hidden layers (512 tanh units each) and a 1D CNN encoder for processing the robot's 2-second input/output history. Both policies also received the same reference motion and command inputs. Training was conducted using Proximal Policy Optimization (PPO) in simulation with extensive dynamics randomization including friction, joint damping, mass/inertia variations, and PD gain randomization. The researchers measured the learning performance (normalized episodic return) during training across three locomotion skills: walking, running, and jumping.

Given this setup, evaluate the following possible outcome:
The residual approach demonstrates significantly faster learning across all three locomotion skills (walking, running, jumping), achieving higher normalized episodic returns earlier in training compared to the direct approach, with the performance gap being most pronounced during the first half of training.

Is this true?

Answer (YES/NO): NO